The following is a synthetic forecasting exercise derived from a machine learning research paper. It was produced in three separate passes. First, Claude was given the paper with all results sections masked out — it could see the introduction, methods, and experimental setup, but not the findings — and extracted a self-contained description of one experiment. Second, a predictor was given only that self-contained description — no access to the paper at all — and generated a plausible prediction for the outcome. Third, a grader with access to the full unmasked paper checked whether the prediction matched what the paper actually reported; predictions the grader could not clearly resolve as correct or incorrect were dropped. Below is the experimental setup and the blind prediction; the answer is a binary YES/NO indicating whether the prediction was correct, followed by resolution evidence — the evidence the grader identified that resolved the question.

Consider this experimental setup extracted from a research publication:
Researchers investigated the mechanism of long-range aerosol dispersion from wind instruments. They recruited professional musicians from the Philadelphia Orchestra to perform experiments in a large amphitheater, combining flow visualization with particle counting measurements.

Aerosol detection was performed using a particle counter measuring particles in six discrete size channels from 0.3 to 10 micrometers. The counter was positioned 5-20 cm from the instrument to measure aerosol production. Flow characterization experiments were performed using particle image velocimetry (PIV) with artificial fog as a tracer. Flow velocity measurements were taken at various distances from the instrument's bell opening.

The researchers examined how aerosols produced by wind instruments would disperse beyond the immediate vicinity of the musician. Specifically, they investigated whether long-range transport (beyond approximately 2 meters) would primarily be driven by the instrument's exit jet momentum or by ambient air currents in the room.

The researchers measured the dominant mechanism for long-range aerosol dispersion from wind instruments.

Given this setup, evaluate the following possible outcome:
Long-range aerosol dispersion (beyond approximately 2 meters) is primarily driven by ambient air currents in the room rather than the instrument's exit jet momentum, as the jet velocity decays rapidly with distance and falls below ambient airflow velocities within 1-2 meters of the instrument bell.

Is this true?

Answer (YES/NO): YES